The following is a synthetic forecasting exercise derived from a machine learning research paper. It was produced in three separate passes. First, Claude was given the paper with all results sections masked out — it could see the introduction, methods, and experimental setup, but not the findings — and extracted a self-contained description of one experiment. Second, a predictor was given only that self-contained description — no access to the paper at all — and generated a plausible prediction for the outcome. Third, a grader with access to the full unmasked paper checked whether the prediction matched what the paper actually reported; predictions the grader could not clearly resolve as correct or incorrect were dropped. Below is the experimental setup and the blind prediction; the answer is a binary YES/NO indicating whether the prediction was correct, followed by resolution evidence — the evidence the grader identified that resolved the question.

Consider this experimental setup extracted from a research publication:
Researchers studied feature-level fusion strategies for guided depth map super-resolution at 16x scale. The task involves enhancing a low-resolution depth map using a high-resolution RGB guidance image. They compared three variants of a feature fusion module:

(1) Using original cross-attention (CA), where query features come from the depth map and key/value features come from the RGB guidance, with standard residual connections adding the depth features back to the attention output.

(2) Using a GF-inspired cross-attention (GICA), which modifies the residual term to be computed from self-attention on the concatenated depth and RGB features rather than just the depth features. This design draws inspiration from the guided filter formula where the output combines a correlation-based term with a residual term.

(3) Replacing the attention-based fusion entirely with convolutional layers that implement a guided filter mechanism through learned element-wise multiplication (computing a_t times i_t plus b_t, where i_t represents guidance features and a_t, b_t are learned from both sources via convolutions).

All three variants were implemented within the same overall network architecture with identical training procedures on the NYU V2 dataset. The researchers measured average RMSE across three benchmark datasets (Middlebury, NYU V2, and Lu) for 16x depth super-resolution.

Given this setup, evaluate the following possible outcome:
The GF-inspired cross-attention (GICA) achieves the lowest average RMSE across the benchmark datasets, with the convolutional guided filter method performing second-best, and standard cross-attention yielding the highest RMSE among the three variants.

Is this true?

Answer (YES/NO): NO